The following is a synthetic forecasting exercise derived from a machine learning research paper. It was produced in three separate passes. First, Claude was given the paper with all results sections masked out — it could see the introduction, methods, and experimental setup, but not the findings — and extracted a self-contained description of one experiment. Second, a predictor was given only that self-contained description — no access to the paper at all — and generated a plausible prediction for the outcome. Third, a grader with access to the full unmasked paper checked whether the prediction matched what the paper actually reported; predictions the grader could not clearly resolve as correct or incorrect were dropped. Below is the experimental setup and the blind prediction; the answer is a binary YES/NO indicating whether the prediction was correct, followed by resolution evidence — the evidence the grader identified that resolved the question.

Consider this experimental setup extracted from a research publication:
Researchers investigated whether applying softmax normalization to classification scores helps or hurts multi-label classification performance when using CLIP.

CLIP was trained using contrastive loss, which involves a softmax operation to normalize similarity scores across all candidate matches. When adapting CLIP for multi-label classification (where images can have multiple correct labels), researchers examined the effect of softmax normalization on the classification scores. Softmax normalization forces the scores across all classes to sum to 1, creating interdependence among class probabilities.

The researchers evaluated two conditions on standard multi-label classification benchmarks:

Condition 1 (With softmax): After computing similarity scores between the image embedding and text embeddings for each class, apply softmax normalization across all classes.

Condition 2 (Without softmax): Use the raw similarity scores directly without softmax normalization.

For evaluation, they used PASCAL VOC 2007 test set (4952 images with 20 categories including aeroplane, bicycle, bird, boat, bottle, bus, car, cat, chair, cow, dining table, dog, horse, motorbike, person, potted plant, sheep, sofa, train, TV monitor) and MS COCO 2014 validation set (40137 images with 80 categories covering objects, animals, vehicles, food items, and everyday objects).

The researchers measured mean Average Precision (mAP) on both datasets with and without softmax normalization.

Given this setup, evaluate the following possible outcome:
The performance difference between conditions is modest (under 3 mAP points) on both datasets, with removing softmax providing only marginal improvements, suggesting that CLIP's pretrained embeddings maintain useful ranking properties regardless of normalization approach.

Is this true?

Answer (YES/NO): NO